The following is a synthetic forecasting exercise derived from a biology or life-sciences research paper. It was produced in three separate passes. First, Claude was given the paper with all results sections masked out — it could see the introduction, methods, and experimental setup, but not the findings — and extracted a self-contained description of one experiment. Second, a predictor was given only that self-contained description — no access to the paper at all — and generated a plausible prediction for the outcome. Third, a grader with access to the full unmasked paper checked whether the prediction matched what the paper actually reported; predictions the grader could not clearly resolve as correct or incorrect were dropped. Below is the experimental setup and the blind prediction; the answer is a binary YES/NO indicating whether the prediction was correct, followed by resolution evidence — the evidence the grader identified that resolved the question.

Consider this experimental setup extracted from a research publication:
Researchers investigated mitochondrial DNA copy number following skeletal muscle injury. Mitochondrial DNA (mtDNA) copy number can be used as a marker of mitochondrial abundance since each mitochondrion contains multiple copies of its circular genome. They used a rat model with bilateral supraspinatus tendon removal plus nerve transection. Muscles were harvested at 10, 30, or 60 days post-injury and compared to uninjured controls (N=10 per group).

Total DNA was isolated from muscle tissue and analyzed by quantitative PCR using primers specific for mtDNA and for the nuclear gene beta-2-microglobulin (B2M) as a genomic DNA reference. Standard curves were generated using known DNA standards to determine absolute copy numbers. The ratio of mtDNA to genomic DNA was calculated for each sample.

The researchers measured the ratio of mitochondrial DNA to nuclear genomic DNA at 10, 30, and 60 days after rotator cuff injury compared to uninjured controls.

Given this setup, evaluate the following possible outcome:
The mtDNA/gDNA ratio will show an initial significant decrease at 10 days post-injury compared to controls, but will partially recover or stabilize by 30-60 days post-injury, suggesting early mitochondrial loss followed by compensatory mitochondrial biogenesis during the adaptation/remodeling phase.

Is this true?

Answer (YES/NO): NO